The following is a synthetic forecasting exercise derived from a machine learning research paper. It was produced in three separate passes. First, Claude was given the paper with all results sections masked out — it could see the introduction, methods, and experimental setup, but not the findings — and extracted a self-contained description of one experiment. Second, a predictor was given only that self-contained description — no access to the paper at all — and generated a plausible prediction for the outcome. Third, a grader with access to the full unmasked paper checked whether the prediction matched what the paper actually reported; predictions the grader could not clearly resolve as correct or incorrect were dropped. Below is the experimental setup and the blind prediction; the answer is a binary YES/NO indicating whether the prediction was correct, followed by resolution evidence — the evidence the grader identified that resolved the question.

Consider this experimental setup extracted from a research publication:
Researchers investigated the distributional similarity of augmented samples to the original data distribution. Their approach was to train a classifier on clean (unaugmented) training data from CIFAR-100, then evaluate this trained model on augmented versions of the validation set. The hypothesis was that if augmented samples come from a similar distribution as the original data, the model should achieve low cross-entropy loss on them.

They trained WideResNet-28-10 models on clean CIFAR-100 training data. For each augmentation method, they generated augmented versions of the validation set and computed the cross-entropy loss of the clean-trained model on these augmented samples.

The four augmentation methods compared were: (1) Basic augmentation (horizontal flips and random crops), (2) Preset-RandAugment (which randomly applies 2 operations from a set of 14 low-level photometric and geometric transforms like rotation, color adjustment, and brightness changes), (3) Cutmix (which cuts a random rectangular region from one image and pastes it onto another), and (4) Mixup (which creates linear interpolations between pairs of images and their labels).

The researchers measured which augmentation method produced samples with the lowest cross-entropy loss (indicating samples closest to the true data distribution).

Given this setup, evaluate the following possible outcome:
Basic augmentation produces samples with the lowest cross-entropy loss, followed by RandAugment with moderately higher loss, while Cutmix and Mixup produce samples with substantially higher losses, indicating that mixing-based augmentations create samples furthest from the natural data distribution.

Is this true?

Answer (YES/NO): YES